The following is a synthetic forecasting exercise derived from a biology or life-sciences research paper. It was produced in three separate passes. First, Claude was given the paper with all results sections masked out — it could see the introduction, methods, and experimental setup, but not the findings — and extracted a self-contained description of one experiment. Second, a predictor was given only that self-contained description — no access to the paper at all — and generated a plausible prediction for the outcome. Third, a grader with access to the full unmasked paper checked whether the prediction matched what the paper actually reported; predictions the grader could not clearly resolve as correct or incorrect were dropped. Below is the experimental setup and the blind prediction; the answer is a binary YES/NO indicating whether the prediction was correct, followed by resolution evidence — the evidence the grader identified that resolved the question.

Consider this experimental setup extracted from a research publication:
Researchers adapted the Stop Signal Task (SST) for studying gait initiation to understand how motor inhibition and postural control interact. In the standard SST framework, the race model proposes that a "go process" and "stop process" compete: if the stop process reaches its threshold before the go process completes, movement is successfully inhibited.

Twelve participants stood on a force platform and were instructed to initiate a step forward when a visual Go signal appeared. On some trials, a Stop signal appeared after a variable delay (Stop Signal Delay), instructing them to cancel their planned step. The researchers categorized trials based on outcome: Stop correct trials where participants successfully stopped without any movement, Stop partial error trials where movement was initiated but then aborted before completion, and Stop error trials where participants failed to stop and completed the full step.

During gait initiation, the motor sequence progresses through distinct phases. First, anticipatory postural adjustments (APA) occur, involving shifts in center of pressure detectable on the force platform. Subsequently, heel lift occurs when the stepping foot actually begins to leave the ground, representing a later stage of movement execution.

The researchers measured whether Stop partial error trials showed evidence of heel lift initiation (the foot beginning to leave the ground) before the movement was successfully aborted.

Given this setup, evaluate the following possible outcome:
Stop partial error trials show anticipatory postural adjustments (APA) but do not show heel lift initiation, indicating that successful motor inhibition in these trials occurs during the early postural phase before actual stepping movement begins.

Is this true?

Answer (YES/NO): NO